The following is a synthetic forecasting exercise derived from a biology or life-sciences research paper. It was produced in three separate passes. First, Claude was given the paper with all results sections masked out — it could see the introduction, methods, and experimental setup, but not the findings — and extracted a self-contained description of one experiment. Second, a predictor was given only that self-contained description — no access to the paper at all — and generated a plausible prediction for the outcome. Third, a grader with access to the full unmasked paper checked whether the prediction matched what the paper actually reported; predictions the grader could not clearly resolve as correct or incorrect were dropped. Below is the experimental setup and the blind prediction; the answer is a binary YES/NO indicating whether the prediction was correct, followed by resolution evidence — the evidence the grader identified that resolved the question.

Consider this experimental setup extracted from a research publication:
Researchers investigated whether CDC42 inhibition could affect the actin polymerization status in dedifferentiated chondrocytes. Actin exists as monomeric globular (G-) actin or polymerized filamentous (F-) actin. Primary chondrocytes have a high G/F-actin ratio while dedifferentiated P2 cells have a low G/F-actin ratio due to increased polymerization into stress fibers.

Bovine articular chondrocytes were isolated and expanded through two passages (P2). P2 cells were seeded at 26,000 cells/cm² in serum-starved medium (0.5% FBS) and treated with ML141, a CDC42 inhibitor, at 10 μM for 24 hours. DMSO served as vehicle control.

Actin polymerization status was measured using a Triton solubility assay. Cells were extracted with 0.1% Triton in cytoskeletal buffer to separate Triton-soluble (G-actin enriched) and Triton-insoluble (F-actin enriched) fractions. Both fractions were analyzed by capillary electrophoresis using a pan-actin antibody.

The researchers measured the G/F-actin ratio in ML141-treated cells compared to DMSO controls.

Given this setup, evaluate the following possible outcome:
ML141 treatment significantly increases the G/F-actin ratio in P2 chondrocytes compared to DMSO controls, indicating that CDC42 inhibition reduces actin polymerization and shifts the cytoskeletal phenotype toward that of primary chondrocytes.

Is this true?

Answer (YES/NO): YES